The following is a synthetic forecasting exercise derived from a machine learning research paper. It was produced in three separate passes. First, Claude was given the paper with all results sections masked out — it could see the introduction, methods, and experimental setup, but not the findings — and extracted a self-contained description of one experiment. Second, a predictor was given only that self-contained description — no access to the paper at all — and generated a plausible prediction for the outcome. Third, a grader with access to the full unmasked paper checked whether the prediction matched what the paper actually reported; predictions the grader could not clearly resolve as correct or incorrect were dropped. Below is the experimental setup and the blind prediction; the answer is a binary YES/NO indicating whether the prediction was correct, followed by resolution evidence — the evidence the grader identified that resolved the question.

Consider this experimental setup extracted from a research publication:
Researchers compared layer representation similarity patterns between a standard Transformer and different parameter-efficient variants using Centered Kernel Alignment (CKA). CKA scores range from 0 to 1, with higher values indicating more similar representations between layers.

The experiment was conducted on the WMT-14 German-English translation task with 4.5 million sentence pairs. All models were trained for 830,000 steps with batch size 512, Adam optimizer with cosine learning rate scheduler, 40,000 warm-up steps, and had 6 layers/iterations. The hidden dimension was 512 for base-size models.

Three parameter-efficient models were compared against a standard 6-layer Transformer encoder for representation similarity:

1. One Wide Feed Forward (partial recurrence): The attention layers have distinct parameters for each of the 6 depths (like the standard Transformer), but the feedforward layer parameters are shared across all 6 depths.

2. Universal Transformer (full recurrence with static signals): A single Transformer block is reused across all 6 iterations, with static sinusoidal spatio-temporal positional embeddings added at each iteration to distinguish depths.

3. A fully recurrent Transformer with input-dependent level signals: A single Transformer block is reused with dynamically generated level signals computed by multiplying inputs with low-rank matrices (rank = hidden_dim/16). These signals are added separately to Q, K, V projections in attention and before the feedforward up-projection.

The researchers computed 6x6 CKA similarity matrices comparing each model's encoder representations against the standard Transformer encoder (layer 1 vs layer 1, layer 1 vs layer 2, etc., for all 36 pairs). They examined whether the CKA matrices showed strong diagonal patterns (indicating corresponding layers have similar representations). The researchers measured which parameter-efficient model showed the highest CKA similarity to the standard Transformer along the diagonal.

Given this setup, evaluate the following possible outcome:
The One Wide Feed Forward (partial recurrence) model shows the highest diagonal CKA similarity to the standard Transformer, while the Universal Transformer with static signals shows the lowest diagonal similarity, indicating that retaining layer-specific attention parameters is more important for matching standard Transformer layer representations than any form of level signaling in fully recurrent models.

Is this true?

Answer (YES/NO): NO